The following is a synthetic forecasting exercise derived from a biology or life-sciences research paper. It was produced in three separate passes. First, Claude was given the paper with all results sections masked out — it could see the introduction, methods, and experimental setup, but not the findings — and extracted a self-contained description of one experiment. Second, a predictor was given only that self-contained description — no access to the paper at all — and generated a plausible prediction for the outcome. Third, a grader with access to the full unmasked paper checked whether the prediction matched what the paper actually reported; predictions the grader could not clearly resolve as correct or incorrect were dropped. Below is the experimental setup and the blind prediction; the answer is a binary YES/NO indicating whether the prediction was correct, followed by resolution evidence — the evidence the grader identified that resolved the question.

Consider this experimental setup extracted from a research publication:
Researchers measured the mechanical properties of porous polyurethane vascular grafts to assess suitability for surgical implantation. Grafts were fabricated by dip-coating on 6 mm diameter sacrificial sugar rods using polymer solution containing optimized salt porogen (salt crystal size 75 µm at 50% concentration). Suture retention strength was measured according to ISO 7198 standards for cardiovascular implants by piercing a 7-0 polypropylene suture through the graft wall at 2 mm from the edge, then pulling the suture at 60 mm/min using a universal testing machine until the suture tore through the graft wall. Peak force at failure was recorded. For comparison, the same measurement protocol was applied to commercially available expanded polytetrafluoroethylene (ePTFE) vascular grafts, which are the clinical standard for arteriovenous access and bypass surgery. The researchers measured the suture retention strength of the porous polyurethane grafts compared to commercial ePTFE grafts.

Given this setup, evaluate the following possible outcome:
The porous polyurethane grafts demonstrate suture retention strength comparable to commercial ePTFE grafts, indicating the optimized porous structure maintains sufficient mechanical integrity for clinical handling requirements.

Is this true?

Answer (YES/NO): YES